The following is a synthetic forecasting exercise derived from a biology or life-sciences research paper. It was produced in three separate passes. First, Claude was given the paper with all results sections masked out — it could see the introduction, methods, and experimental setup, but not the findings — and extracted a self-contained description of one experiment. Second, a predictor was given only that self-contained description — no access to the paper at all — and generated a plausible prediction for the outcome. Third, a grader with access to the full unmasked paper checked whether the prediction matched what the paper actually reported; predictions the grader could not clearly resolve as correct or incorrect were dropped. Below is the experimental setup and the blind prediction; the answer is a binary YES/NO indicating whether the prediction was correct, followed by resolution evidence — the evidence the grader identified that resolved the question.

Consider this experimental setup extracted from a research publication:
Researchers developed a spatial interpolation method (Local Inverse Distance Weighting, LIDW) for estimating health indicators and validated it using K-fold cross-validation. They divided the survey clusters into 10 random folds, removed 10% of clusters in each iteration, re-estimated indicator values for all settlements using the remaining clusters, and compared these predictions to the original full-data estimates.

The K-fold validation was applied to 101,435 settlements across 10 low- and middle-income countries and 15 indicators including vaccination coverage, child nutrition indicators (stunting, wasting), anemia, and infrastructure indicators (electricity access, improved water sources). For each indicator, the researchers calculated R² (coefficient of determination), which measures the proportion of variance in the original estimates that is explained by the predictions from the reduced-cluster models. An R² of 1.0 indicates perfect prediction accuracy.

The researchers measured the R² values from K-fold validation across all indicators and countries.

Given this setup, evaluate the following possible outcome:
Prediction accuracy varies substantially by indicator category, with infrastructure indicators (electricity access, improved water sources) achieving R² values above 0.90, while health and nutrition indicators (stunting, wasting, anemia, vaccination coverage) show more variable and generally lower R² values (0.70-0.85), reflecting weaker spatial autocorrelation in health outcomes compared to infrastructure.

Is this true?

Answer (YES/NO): NO